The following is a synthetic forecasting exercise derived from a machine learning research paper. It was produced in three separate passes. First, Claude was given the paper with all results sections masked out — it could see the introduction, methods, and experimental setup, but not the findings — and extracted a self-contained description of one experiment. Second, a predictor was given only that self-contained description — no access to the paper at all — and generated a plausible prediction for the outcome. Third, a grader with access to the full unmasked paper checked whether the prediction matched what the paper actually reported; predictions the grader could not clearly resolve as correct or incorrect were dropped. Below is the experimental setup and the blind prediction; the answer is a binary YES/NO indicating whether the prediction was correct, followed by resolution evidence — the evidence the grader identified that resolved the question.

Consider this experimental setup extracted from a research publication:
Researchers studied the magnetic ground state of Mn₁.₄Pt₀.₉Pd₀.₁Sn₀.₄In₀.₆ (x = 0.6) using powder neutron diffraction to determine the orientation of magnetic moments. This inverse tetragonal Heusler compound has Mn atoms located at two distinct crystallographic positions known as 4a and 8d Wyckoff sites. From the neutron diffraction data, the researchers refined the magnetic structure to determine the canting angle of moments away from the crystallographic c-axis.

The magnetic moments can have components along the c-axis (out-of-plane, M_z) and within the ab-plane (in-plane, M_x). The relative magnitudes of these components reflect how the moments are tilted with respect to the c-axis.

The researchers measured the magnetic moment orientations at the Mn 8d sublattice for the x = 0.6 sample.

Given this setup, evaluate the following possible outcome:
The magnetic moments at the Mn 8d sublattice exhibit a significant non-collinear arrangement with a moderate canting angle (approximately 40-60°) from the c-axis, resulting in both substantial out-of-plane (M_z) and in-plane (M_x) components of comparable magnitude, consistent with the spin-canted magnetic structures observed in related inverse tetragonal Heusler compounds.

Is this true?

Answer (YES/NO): NO